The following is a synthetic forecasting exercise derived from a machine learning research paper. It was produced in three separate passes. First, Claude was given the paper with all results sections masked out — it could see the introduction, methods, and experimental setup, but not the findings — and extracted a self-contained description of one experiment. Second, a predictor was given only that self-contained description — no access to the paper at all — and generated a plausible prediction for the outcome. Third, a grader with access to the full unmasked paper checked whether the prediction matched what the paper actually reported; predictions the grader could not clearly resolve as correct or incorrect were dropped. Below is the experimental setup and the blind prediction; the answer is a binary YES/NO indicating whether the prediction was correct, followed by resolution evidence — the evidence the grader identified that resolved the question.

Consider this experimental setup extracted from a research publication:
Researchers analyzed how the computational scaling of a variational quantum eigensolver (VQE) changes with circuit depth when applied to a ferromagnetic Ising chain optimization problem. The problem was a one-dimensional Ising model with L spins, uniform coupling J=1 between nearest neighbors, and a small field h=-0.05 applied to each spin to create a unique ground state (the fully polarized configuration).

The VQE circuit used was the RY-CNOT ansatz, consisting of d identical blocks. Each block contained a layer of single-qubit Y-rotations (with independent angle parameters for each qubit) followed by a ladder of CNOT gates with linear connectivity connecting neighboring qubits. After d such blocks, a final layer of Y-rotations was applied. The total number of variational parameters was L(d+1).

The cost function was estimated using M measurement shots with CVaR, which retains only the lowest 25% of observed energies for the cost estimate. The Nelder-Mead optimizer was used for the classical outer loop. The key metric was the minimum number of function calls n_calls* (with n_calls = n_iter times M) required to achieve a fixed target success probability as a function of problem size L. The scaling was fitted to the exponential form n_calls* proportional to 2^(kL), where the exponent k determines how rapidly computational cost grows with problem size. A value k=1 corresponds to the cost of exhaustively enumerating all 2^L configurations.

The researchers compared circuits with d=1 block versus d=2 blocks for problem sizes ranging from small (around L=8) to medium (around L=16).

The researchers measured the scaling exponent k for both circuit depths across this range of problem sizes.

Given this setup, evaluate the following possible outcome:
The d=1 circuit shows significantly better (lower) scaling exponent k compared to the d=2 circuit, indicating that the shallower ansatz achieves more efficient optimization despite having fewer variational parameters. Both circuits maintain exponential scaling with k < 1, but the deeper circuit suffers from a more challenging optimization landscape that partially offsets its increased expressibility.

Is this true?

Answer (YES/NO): NO